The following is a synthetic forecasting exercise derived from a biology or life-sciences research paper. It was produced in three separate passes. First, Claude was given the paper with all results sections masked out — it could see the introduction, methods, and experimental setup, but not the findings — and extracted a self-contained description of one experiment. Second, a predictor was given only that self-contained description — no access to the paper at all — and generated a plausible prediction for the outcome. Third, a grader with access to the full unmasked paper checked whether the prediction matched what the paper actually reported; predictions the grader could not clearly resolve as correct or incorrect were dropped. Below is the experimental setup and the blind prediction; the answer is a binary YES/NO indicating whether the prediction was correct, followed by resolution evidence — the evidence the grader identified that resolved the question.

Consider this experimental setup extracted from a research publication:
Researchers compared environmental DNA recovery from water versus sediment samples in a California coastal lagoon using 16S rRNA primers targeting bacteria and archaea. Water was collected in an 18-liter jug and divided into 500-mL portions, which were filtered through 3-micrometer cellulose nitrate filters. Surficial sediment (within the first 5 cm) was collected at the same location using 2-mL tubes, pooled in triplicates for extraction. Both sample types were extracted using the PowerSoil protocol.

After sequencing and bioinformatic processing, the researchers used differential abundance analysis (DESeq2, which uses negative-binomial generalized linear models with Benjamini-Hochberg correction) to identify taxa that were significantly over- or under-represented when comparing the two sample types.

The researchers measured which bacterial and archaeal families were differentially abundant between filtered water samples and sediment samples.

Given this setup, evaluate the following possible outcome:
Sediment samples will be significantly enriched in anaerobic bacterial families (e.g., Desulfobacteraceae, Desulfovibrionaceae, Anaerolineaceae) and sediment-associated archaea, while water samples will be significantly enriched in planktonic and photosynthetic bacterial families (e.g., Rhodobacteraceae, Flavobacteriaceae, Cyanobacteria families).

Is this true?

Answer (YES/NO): YES